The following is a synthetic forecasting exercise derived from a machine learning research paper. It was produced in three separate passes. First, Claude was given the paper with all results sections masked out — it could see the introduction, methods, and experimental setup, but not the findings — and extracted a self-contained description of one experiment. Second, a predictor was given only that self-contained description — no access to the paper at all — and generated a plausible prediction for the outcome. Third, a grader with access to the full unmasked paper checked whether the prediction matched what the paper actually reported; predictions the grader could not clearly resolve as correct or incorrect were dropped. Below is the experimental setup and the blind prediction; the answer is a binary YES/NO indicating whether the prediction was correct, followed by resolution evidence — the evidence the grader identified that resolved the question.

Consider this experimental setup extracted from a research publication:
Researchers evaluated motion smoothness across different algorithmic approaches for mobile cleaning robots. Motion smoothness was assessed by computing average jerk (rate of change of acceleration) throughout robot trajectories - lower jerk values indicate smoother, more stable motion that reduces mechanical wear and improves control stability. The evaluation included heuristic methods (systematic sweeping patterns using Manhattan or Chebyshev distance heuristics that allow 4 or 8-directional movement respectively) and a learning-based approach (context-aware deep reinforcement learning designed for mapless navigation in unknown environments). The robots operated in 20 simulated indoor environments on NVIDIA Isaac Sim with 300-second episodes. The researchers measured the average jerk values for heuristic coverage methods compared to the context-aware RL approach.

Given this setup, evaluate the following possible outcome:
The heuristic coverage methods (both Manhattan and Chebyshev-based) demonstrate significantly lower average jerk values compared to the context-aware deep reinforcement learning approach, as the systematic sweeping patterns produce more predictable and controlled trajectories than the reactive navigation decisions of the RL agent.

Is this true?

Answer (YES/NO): YES